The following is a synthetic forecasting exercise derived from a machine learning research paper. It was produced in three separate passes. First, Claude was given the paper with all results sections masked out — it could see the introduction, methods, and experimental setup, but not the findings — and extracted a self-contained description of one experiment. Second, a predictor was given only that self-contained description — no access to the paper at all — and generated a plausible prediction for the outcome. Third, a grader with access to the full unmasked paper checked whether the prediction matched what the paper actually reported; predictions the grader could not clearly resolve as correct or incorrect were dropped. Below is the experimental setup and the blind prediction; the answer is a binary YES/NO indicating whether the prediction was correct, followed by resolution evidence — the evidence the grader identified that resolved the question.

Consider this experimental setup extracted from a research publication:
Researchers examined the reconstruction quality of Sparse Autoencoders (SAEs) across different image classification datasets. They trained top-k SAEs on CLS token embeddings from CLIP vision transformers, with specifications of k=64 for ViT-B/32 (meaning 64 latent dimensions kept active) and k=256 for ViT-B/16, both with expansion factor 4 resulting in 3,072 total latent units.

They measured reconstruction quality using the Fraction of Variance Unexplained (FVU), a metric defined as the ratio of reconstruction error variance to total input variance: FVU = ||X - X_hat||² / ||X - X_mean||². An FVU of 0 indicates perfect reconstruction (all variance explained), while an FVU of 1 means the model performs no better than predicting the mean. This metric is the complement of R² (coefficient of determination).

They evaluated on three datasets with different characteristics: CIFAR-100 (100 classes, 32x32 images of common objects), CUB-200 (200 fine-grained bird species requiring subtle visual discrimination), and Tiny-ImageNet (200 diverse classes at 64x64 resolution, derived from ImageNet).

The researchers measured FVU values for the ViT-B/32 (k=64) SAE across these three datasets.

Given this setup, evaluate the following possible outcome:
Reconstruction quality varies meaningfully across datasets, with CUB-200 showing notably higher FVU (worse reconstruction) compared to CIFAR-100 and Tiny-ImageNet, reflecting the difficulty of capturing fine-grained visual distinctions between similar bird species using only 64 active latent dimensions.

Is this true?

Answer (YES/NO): NO